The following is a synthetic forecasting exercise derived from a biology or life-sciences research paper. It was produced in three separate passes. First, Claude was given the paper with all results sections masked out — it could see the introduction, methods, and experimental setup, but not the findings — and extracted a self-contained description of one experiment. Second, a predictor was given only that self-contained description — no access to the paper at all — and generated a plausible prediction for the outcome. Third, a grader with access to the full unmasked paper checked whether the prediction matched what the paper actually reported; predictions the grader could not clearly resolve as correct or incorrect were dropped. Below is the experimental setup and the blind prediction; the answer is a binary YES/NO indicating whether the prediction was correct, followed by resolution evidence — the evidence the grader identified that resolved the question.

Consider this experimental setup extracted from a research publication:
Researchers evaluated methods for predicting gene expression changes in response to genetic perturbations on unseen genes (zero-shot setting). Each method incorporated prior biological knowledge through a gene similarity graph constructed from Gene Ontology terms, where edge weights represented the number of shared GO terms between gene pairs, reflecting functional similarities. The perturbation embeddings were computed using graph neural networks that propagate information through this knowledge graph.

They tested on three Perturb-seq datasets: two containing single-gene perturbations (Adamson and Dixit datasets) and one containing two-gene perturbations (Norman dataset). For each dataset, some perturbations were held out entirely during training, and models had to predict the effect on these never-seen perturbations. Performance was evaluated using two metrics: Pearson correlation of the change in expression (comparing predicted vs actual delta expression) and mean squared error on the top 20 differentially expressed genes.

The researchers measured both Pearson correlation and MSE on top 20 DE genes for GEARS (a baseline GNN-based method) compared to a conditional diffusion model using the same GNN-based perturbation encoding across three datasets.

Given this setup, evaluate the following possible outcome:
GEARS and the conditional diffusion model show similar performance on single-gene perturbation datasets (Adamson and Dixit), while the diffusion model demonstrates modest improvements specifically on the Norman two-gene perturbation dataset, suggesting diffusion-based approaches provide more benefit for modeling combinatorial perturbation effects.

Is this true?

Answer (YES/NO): NO